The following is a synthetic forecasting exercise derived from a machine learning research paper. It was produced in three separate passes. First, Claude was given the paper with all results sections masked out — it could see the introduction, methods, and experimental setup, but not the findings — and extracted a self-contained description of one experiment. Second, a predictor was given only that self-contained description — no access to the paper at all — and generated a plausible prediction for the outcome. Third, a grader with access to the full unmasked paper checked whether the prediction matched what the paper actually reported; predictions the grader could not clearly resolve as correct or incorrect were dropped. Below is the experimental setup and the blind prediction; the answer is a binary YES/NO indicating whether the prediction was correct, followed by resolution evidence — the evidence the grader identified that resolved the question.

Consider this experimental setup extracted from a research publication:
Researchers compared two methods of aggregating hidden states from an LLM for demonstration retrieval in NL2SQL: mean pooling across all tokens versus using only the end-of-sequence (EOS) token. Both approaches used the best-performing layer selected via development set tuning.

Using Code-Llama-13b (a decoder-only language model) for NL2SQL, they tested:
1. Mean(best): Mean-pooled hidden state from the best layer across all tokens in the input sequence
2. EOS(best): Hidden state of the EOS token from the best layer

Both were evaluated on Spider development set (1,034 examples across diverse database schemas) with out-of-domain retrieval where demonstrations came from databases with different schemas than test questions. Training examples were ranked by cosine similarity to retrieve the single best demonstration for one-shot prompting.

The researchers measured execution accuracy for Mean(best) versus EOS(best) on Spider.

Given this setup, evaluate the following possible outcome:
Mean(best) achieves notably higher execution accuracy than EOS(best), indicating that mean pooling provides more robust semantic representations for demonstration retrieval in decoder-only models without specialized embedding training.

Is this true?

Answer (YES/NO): NO